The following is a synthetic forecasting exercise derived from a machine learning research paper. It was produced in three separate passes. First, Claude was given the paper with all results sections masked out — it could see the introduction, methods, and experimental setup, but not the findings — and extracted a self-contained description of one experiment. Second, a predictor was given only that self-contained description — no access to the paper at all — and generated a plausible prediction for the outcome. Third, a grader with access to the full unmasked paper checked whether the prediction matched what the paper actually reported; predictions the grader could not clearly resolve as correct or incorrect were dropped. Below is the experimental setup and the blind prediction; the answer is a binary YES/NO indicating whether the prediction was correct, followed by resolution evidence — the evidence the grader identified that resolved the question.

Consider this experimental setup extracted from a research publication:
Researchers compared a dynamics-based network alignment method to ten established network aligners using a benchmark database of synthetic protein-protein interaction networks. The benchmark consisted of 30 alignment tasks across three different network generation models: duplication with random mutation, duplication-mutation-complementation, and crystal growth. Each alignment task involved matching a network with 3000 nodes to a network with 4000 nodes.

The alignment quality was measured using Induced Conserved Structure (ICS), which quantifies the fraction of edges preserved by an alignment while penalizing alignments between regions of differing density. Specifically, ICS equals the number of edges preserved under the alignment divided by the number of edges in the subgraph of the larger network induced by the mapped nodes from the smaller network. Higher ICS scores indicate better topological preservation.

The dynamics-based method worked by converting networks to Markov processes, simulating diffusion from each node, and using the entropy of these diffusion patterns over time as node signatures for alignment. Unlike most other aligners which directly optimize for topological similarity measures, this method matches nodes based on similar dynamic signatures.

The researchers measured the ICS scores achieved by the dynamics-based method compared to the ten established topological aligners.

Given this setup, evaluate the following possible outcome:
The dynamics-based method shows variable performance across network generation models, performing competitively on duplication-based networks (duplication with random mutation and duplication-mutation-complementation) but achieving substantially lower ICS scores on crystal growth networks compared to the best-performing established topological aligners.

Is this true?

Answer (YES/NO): NO